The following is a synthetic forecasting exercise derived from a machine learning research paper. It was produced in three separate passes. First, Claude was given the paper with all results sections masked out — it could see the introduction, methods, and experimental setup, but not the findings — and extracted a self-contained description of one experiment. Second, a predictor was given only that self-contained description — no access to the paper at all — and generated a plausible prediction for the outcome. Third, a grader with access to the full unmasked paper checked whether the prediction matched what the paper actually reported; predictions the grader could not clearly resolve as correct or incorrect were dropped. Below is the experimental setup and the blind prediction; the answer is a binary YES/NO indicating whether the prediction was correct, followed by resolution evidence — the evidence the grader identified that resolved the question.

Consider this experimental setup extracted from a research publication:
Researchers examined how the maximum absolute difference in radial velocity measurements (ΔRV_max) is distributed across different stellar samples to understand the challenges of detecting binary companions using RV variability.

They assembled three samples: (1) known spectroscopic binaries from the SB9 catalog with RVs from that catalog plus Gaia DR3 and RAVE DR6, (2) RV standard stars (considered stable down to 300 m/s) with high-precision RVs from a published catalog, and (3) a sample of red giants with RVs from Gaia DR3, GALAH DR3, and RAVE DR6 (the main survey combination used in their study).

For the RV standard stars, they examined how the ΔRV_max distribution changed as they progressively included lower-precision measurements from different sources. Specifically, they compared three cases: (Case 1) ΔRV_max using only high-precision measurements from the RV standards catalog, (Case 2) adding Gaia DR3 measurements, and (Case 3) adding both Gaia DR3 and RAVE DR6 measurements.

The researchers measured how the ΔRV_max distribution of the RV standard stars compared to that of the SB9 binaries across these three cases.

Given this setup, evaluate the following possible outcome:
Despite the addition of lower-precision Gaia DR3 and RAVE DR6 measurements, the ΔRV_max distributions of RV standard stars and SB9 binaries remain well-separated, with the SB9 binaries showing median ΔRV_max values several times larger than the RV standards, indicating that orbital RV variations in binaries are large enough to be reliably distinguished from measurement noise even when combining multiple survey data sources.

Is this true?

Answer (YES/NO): NO